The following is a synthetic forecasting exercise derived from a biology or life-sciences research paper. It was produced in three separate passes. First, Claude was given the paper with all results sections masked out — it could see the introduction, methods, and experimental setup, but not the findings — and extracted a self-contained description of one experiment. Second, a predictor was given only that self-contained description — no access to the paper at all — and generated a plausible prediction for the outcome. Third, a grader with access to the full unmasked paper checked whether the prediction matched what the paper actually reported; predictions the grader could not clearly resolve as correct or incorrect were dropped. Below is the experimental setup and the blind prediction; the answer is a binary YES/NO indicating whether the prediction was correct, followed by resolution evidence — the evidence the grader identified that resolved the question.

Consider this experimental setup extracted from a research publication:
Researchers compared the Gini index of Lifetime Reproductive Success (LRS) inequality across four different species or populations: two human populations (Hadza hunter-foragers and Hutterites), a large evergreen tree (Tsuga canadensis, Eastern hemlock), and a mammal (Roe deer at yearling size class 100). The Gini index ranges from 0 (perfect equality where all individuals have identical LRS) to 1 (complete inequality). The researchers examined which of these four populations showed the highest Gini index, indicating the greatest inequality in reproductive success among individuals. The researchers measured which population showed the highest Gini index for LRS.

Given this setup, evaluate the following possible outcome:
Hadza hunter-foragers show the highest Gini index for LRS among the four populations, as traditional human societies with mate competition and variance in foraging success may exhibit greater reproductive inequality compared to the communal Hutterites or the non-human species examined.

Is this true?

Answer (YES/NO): NO